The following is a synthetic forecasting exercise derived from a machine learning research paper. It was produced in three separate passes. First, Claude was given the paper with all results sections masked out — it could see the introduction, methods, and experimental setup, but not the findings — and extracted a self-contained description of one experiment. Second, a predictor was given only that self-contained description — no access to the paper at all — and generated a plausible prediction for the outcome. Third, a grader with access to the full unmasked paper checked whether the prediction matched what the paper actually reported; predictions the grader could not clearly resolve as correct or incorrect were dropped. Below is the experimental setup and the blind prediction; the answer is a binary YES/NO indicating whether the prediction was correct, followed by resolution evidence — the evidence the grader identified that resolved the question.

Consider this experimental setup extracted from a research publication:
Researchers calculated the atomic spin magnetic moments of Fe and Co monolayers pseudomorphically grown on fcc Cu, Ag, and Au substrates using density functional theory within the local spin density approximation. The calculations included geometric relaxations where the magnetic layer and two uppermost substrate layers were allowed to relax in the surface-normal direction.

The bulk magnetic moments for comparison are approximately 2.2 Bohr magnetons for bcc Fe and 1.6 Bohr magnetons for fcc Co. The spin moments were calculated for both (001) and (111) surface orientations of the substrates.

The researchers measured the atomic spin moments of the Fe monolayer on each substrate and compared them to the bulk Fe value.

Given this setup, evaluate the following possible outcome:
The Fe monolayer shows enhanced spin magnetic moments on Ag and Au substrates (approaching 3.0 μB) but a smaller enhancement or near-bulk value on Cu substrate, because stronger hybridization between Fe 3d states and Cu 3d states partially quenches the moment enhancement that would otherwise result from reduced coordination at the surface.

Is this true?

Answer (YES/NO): NO